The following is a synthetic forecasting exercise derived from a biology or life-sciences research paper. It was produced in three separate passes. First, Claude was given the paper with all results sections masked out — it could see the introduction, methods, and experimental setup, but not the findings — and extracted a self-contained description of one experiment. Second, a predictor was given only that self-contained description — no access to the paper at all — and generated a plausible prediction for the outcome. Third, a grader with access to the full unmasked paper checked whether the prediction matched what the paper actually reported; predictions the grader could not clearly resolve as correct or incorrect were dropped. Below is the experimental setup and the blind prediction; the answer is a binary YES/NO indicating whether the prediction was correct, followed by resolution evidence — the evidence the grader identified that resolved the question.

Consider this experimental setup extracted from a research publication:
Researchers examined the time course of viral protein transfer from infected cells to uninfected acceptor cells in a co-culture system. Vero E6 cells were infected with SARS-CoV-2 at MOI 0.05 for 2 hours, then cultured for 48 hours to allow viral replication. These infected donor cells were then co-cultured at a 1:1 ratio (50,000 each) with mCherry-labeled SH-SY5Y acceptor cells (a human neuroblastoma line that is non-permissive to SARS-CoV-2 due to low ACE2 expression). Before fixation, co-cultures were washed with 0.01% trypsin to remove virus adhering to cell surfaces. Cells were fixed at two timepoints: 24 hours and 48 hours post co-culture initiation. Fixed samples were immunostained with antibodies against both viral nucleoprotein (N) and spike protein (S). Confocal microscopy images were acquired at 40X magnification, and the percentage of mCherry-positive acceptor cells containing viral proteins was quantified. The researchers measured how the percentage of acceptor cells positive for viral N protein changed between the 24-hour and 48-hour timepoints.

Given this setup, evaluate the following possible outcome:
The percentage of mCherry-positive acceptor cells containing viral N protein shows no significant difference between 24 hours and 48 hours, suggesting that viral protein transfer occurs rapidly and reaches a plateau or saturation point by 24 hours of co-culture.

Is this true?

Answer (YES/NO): NO